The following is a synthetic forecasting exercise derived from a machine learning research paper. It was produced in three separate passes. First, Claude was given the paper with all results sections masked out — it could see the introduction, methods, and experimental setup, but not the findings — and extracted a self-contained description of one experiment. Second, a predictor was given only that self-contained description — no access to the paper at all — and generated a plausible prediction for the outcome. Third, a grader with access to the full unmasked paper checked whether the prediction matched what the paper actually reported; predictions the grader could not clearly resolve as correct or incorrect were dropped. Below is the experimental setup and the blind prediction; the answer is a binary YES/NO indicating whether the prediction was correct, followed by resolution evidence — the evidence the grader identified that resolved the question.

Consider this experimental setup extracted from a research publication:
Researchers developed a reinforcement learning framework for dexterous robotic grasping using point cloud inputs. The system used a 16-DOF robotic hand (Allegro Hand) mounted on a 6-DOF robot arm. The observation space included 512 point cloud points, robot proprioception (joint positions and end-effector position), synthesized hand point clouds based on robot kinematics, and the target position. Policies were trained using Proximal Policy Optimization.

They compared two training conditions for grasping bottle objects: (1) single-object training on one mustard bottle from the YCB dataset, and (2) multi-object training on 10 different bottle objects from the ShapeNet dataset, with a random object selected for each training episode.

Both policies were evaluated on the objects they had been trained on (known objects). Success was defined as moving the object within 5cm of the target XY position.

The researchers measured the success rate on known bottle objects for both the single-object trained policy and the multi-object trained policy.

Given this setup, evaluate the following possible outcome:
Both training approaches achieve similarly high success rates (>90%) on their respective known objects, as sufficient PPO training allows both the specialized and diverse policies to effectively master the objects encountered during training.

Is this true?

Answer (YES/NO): NO